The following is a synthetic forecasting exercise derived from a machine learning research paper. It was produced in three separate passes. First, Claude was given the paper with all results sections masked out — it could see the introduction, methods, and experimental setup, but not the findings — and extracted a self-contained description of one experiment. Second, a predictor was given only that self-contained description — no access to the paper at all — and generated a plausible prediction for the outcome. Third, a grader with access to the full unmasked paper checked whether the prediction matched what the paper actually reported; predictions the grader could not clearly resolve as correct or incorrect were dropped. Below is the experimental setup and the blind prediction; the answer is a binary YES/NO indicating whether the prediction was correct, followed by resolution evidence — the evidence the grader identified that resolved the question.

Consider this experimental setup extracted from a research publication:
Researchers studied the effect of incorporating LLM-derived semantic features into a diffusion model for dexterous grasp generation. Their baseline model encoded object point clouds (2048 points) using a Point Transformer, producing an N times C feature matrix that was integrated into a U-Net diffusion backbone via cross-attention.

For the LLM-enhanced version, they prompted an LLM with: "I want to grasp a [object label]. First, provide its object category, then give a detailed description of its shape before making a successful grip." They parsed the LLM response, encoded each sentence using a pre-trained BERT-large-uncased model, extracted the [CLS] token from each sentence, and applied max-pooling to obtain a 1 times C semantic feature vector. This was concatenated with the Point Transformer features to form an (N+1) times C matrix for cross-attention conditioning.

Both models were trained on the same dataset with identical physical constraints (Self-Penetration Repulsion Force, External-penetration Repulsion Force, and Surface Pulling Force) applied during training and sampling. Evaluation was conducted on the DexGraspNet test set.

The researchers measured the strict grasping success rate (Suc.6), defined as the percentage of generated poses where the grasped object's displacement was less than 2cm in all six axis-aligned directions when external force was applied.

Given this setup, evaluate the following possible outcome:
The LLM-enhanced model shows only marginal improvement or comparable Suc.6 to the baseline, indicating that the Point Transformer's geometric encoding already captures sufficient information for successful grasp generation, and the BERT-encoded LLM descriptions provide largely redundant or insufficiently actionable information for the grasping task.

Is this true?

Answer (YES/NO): NO